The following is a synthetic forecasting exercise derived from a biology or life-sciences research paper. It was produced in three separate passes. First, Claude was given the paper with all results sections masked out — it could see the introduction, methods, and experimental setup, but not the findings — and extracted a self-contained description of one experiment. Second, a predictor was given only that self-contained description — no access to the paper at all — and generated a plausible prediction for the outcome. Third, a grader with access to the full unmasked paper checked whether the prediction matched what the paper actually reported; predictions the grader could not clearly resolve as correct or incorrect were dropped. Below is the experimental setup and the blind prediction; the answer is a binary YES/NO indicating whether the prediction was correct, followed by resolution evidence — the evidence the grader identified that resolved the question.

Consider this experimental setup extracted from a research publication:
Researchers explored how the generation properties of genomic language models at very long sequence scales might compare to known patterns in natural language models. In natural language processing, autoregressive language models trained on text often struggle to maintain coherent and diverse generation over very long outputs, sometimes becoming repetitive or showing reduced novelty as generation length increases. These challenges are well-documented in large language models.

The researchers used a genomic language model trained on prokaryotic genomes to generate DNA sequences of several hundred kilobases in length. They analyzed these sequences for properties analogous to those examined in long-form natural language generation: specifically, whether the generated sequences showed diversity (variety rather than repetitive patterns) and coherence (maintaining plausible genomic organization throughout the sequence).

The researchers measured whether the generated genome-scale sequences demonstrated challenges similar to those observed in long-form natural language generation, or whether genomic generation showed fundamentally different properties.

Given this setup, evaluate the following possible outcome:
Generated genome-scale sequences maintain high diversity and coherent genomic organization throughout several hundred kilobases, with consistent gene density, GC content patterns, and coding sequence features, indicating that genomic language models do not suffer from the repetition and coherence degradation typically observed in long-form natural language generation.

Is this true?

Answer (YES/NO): NO